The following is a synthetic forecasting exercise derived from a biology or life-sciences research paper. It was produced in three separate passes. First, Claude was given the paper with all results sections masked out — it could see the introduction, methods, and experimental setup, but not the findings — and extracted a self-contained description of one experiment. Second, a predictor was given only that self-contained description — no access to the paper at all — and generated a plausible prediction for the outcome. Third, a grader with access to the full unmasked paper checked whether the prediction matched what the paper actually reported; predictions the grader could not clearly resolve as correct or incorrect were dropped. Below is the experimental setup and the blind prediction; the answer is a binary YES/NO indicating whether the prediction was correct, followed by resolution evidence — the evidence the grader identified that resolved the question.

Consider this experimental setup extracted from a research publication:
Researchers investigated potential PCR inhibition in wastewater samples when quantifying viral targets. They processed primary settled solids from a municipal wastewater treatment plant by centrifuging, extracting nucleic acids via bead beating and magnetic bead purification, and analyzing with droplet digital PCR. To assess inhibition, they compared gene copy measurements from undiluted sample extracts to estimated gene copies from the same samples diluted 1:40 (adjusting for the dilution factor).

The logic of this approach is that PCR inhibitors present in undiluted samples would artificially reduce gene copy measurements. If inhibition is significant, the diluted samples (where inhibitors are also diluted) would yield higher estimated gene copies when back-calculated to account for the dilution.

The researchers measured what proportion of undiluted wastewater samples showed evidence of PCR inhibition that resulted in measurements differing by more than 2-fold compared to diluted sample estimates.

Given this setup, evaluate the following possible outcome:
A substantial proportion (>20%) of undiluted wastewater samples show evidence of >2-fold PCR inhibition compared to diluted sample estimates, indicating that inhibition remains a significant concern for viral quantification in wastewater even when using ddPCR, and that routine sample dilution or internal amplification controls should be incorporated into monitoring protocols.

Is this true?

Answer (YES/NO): NO